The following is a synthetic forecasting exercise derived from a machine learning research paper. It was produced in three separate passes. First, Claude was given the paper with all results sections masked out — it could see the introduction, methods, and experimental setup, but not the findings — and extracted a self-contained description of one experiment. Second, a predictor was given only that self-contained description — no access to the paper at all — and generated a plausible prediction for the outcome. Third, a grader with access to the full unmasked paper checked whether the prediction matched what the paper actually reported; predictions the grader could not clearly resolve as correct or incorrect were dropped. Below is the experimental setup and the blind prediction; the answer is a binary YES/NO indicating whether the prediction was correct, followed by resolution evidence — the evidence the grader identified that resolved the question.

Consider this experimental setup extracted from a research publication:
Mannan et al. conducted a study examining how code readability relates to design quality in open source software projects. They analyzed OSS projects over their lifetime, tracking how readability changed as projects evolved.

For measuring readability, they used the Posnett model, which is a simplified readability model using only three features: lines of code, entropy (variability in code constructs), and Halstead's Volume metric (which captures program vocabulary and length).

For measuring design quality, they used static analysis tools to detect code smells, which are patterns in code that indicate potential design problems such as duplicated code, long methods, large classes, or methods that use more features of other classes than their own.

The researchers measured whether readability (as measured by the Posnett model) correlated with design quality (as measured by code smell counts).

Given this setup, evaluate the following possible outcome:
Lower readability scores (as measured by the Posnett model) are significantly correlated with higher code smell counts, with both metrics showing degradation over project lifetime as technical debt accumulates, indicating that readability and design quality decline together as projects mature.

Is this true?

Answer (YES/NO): NO